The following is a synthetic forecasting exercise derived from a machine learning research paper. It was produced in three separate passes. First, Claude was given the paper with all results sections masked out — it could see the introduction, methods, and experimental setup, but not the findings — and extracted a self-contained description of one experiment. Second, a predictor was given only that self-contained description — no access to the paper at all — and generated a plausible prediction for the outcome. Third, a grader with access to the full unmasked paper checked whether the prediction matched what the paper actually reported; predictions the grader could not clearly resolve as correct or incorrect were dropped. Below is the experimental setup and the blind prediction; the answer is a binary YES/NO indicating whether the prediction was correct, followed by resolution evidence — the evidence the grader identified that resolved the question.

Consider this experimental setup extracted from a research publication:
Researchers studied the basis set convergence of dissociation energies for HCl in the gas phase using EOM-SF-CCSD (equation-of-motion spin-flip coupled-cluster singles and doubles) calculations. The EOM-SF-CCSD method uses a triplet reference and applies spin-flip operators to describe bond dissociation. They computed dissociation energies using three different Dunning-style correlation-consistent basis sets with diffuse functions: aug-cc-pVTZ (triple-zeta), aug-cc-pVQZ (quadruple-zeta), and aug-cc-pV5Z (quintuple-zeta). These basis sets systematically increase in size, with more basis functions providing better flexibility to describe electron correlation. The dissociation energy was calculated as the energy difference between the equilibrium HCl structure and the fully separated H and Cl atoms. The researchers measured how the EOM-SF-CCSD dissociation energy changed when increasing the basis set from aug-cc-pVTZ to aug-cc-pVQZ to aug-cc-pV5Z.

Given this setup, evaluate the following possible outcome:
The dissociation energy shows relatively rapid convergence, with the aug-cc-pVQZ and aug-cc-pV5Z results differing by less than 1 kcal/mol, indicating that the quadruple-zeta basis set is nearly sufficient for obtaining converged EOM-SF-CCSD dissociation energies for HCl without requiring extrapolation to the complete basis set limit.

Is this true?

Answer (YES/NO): YES